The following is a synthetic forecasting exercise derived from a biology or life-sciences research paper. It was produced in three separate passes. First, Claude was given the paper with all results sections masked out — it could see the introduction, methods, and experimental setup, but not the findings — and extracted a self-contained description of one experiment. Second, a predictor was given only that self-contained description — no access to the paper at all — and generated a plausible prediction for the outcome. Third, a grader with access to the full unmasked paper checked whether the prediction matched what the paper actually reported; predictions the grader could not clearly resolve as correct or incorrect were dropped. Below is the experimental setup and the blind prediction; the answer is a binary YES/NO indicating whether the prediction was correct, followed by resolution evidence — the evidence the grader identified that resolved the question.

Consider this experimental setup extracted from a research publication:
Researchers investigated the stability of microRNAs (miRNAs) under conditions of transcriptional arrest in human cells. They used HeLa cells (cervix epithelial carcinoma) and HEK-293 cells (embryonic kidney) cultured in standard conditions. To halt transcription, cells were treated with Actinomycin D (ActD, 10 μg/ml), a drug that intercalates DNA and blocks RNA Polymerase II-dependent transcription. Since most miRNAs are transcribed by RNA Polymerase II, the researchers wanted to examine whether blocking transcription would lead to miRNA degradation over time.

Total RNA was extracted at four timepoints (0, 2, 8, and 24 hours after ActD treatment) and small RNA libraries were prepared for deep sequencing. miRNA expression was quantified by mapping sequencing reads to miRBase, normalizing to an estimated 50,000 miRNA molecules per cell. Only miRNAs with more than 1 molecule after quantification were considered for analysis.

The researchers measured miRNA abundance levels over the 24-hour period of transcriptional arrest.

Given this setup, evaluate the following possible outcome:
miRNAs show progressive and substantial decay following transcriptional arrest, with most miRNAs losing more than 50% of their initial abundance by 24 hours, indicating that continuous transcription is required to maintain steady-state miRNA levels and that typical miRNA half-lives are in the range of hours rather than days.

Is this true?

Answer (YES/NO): NO